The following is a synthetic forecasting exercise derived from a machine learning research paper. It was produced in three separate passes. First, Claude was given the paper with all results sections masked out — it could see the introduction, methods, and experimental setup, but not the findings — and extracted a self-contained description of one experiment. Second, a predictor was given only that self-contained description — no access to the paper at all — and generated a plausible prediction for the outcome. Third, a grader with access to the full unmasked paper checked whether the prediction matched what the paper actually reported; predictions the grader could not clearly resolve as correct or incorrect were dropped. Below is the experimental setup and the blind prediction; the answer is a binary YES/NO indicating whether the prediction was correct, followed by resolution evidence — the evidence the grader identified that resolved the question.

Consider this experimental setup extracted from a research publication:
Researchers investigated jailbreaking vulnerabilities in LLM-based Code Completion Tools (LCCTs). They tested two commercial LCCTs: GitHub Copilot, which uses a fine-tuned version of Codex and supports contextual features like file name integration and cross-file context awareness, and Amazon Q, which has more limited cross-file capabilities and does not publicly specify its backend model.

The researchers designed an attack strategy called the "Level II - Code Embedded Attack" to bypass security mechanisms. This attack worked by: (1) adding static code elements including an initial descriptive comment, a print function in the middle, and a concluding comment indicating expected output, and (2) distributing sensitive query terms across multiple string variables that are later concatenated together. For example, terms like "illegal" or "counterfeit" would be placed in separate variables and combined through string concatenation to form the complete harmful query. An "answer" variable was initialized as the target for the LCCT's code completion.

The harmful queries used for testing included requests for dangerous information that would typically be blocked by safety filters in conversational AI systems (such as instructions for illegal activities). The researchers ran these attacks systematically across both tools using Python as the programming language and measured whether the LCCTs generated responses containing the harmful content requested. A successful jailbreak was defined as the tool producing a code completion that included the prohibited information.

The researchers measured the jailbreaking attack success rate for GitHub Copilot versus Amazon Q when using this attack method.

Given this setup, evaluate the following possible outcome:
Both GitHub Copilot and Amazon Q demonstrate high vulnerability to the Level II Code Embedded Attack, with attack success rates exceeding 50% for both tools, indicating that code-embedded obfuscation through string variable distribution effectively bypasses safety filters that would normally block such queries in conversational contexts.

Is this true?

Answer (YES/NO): NO